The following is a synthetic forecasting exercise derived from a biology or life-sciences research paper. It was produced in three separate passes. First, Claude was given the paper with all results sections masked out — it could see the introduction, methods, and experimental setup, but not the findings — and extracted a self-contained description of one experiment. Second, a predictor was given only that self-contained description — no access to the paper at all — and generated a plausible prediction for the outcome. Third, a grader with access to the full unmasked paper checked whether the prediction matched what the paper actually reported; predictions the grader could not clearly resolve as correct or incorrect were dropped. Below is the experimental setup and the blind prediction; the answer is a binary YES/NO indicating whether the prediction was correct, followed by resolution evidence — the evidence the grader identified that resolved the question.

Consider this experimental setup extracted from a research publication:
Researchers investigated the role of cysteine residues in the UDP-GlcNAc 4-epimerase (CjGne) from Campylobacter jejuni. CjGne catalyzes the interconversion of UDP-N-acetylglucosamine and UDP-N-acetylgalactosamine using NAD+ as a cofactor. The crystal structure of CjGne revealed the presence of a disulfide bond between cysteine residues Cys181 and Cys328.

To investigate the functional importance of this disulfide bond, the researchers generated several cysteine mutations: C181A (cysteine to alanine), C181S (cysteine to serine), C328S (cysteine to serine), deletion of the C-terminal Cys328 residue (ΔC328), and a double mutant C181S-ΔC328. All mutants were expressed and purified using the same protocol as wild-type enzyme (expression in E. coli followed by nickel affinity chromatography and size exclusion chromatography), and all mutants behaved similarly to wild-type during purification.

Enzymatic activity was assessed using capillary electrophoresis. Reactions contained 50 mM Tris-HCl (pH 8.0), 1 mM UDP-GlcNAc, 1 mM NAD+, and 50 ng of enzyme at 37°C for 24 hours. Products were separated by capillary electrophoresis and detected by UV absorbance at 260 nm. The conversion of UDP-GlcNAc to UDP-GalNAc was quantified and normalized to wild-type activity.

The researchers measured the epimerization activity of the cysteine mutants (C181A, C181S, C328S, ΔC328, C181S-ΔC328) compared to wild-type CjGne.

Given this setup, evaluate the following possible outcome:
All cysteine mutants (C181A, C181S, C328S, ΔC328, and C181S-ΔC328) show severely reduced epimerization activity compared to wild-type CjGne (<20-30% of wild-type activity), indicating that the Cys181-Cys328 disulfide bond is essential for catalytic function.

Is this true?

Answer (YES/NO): NO